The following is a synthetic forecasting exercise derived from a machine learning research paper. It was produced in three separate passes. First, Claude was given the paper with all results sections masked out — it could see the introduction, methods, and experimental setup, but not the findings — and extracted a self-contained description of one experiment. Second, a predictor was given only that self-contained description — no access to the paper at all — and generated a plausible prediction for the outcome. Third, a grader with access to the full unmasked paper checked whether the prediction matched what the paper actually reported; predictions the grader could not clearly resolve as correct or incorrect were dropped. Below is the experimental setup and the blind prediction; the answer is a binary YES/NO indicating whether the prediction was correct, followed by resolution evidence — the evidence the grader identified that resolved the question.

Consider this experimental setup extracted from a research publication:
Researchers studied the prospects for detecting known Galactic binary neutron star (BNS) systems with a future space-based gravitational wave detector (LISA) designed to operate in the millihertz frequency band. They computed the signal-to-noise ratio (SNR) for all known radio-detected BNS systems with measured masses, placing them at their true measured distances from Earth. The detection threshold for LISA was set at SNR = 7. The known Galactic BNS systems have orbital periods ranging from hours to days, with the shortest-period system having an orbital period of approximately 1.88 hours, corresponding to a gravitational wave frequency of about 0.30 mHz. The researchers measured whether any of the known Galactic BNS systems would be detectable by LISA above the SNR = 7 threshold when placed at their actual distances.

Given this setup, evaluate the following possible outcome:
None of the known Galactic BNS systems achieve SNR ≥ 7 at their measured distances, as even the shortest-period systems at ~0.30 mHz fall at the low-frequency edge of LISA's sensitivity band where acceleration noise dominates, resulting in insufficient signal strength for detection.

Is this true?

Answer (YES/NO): YES